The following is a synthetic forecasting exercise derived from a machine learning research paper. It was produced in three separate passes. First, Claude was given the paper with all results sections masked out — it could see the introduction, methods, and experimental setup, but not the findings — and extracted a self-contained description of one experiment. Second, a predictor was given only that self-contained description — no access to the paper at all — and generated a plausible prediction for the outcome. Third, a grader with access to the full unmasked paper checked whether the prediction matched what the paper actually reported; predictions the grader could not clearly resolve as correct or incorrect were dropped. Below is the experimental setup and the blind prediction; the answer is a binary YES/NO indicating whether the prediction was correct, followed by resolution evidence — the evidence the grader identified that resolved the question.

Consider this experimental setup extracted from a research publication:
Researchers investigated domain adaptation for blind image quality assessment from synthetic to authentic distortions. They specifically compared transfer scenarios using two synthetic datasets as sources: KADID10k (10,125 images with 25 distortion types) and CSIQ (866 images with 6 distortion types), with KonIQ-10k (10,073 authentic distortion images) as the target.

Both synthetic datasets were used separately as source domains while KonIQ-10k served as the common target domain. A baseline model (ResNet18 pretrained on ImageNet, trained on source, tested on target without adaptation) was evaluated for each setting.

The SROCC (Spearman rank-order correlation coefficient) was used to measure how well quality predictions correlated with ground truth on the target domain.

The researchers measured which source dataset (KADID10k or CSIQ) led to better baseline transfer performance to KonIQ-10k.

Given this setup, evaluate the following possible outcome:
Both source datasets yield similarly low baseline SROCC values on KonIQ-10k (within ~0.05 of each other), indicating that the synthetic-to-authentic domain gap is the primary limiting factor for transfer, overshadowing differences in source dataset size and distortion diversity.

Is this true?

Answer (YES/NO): NO